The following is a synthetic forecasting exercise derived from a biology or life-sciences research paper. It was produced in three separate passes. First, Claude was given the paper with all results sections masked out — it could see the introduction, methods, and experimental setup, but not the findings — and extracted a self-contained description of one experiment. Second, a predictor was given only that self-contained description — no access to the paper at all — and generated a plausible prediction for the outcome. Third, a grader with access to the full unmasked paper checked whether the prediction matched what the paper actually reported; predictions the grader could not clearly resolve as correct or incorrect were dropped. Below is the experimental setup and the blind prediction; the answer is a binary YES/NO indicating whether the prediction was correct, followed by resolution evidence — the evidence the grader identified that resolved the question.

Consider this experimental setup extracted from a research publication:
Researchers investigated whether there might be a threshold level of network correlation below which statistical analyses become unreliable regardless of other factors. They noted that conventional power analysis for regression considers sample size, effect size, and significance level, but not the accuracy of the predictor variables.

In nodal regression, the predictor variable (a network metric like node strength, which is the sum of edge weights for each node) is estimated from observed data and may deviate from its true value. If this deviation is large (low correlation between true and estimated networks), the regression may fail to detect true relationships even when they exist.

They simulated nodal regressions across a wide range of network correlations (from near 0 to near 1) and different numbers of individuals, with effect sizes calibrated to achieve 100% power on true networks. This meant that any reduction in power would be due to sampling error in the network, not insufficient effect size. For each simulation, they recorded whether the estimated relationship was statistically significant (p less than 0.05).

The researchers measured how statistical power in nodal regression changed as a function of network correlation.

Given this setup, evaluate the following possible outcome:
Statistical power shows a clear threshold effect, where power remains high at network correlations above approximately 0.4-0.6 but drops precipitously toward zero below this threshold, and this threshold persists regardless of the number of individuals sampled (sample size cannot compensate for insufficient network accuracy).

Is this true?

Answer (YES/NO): NO